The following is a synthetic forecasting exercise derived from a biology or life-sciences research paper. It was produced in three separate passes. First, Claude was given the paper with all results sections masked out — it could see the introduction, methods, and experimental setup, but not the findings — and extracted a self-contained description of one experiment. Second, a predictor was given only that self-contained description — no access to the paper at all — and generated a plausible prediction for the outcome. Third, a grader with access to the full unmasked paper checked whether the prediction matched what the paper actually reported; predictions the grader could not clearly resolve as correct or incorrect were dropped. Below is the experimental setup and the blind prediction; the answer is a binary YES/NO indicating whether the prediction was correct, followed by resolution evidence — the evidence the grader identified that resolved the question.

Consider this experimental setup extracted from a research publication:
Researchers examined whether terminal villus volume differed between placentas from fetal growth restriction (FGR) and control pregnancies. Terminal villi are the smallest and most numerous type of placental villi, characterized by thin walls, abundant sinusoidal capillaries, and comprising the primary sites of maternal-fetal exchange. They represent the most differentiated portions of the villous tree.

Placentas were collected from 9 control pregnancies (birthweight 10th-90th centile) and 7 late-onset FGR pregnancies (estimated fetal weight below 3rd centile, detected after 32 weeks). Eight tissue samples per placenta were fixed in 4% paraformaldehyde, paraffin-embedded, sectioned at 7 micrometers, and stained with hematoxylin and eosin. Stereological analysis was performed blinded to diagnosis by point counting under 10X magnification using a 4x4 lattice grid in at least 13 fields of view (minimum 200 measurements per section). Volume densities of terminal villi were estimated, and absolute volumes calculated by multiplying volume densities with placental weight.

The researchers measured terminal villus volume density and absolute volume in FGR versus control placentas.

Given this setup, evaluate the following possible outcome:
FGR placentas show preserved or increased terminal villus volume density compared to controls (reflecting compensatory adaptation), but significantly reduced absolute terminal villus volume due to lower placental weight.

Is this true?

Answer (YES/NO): YES